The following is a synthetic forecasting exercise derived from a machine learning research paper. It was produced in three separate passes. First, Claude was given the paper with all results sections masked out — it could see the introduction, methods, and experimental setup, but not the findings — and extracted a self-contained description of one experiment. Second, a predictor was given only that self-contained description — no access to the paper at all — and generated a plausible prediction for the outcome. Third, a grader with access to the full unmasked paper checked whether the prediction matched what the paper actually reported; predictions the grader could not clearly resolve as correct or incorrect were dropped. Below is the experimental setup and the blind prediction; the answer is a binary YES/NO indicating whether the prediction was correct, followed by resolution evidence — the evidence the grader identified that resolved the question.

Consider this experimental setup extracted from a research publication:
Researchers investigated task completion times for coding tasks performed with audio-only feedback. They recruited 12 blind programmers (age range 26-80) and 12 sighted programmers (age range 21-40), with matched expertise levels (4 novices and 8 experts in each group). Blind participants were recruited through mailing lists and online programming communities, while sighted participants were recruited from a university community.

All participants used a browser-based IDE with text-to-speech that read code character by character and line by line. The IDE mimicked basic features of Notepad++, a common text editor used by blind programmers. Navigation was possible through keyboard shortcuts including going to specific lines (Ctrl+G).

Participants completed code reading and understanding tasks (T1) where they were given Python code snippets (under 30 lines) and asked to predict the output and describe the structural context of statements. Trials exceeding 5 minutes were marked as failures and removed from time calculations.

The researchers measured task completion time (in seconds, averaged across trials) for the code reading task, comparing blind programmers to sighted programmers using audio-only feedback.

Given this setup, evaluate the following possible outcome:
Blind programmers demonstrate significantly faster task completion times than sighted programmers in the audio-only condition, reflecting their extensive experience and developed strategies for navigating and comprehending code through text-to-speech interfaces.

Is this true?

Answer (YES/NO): YES